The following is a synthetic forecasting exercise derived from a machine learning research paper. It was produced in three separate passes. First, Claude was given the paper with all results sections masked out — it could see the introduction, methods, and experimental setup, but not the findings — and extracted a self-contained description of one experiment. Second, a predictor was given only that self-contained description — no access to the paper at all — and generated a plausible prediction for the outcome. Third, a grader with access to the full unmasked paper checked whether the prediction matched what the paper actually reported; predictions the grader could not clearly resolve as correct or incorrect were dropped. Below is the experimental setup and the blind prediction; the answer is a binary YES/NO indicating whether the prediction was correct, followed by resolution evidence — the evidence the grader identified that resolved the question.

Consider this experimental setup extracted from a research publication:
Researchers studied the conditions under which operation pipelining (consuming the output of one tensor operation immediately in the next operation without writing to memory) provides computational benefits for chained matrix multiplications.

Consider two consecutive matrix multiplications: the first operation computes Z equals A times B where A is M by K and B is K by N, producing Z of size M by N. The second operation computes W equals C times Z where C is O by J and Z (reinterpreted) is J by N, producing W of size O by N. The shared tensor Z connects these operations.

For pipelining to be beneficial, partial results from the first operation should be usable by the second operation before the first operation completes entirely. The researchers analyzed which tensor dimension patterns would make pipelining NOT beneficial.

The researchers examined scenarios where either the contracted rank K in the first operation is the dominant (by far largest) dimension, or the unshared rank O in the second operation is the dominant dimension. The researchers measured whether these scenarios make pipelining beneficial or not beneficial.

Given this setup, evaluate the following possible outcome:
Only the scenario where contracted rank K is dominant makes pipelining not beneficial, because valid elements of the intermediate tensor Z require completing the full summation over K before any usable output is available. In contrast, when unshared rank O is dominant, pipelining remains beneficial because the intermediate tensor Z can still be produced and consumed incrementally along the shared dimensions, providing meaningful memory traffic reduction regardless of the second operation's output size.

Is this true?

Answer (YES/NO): NO